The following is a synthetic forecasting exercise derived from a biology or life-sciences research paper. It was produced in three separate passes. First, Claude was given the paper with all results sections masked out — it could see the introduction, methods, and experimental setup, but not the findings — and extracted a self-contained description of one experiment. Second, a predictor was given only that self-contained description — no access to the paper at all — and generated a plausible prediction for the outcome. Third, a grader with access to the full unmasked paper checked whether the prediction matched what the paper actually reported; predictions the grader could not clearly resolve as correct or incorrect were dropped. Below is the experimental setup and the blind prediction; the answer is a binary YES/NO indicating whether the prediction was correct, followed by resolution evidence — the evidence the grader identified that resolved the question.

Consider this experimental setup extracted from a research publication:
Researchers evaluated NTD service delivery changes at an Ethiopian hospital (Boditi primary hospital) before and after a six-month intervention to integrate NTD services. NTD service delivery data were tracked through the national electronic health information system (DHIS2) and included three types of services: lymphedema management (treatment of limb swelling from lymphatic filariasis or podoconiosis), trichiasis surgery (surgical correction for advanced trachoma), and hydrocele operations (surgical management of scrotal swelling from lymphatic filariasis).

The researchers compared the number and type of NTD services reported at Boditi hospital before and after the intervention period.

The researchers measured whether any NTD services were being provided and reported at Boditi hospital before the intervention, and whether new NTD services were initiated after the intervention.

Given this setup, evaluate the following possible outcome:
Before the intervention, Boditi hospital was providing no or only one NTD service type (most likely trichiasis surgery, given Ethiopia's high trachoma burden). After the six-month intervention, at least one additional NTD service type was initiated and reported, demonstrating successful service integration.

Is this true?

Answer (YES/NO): YES